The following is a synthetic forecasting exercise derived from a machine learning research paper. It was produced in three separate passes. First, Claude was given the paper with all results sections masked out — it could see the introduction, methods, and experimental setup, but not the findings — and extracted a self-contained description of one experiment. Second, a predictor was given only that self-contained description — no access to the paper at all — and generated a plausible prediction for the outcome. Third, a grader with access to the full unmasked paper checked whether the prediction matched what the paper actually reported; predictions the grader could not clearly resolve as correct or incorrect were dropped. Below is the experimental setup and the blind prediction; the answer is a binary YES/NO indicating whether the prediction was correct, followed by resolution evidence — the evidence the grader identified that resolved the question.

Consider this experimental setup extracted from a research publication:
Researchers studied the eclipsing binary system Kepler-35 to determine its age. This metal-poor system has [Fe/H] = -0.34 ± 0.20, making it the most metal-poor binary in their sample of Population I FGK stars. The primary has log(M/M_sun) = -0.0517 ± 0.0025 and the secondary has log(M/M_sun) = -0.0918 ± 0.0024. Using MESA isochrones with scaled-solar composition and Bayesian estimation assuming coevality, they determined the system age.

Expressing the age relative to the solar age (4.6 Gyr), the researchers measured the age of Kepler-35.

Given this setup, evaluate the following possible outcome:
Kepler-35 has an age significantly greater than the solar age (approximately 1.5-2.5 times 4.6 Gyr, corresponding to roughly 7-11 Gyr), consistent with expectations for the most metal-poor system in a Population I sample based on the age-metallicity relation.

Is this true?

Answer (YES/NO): NO